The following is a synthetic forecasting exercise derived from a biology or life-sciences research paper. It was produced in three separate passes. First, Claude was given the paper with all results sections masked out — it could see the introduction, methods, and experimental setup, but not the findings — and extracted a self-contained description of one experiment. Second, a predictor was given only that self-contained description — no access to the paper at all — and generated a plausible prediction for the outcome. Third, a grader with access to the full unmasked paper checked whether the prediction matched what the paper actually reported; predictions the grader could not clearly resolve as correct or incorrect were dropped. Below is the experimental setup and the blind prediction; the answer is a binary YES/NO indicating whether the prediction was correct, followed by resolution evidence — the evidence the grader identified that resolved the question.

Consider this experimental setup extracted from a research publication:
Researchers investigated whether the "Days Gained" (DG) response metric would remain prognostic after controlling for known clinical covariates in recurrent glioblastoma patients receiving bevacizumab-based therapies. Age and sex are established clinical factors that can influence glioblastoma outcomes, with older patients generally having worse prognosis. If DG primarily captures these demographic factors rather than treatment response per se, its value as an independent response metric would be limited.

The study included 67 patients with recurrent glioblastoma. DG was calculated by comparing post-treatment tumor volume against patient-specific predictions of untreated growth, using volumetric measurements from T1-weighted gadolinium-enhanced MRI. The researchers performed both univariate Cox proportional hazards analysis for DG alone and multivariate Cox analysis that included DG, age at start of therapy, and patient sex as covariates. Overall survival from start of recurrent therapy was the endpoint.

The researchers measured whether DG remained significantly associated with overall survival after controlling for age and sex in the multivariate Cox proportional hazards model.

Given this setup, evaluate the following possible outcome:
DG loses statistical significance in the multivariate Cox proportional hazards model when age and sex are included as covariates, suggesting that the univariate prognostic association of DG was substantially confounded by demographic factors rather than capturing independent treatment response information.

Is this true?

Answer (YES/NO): NO